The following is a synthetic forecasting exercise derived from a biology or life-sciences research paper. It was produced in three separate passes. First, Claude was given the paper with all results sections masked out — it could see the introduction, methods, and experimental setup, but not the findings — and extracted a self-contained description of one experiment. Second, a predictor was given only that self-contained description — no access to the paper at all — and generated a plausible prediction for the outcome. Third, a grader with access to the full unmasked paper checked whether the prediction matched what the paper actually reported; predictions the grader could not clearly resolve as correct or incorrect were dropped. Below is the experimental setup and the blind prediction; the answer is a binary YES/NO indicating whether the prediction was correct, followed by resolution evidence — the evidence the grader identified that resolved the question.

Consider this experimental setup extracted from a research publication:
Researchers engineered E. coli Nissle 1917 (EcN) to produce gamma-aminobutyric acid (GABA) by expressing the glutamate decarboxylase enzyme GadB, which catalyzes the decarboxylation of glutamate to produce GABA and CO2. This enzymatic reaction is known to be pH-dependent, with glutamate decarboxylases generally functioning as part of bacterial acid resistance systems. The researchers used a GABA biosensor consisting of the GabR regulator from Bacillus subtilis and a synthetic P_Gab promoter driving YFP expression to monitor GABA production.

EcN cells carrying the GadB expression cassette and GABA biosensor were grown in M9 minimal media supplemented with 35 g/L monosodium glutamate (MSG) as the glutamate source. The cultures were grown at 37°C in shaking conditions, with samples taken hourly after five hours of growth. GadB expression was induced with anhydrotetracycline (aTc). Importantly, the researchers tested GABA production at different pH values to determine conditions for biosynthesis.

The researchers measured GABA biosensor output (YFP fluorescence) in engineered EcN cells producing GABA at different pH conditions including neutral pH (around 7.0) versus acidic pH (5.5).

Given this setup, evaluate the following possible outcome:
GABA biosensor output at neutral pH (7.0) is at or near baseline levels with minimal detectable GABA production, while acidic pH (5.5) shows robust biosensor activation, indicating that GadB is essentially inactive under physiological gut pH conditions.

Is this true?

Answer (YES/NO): NO